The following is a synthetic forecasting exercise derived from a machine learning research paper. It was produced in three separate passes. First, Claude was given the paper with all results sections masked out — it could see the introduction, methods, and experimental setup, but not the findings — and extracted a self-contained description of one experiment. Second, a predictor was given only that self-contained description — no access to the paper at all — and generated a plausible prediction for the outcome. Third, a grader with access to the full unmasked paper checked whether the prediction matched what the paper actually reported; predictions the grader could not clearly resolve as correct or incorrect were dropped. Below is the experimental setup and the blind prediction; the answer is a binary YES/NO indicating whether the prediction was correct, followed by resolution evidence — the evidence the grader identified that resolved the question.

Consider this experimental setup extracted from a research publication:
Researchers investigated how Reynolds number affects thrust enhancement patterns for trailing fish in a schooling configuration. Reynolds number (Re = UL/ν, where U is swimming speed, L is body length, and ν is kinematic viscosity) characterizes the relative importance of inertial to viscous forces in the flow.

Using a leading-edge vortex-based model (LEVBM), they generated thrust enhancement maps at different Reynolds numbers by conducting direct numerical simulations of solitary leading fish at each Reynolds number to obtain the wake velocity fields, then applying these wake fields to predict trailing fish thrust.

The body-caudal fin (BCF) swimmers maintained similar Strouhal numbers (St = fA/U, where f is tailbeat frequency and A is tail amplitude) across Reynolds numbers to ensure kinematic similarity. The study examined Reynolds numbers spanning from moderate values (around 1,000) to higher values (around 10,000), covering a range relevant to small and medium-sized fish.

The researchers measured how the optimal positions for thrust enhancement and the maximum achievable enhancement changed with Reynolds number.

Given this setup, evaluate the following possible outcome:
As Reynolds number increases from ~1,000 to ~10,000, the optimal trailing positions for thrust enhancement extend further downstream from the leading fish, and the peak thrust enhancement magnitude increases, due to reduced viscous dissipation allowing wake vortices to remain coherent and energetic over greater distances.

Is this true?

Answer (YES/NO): NO